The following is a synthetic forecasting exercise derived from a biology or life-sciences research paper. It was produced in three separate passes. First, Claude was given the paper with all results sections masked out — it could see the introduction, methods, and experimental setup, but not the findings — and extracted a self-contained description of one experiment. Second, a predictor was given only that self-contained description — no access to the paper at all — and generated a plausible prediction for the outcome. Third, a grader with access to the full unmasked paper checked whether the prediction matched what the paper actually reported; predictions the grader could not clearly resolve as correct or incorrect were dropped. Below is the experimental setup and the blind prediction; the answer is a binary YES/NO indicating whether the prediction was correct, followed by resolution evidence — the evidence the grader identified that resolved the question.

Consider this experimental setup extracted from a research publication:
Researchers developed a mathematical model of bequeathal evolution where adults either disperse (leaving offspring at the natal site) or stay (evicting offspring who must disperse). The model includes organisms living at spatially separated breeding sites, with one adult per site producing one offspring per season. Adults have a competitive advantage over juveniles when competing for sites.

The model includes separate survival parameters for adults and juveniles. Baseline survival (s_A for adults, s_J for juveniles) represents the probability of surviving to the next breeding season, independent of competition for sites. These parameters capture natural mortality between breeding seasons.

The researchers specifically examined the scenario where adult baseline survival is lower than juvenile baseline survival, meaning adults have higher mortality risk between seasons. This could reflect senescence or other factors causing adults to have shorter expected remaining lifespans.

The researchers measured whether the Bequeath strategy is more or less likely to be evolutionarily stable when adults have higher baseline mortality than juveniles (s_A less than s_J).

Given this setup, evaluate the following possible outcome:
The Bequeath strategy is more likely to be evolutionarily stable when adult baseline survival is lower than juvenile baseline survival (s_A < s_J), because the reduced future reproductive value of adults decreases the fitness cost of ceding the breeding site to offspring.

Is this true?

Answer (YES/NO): YES